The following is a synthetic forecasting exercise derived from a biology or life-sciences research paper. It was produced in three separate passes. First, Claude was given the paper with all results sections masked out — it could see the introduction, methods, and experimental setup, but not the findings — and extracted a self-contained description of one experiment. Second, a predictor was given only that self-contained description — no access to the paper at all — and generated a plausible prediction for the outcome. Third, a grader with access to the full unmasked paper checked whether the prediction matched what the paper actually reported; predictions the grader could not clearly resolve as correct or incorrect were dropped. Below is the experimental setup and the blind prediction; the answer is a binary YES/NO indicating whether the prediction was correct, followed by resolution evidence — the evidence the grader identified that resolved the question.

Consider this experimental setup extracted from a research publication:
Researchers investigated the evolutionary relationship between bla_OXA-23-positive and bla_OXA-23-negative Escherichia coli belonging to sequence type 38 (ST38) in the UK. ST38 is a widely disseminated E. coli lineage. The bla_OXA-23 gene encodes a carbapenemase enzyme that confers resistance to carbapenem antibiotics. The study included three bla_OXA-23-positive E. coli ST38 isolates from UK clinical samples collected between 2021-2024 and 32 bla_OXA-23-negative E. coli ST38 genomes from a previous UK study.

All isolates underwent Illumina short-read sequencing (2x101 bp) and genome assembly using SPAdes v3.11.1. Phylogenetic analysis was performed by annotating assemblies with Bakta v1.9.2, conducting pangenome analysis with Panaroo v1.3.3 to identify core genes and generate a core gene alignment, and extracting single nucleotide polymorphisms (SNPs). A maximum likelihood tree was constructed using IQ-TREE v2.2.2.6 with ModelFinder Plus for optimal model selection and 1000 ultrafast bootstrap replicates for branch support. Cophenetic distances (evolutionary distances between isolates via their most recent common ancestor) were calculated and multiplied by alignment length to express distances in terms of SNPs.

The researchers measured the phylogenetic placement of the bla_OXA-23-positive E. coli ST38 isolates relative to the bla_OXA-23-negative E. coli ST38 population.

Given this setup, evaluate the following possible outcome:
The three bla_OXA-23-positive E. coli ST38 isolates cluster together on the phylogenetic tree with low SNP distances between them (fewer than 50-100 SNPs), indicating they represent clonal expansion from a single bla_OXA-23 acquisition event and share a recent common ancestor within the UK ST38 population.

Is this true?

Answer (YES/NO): YES